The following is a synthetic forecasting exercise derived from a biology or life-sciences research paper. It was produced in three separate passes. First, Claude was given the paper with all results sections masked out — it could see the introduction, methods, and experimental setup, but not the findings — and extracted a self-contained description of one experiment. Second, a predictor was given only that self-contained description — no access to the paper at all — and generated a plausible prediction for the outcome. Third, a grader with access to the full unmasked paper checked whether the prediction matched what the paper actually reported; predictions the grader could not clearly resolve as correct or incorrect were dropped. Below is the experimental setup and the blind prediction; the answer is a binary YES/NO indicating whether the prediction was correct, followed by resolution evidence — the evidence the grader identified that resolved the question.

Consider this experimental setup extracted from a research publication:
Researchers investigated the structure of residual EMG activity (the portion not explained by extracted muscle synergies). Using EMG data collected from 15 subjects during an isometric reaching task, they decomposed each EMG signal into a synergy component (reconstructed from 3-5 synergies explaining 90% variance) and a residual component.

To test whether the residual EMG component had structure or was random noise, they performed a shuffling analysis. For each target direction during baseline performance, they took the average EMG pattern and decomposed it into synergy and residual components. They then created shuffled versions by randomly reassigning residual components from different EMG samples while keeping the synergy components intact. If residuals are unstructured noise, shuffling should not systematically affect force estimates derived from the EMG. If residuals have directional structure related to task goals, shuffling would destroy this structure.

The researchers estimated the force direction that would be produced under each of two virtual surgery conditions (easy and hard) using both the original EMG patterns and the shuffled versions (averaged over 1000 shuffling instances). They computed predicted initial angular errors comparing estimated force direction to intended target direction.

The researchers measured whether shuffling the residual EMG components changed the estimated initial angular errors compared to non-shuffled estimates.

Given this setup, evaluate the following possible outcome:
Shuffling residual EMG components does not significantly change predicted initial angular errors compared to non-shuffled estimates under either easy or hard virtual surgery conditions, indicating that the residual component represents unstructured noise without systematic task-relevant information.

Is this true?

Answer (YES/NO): NO